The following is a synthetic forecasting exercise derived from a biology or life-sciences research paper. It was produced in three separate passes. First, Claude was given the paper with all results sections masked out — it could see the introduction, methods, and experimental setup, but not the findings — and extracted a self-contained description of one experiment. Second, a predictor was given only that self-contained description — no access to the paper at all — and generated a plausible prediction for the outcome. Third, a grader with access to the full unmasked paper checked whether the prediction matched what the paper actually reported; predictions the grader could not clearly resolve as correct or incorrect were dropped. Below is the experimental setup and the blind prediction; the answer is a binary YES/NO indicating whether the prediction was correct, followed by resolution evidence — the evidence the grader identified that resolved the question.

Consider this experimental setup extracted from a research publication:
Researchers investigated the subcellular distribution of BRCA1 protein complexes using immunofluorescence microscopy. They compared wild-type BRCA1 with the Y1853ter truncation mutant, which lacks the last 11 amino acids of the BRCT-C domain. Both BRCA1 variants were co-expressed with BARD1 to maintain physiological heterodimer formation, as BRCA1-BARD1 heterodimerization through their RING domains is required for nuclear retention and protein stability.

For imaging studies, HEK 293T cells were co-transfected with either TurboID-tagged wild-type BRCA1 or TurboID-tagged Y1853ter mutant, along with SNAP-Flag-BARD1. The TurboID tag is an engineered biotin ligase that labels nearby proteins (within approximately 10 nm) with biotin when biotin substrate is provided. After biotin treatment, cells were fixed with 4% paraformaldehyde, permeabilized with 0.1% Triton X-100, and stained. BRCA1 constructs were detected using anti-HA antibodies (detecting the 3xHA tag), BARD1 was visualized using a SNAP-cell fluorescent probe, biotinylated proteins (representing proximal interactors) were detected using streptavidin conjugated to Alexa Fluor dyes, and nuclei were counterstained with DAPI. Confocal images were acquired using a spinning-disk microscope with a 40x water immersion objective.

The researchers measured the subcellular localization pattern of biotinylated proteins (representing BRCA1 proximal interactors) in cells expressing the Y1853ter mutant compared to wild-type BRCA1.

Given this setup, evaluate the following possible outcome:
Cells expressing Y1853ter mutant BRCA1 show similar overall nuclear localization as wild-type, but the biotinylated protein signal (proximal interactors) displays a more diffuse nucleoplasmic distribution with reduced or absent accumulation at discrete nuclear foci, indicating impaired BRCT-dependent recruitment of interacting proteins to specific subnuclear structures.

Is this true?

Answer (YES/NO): NO